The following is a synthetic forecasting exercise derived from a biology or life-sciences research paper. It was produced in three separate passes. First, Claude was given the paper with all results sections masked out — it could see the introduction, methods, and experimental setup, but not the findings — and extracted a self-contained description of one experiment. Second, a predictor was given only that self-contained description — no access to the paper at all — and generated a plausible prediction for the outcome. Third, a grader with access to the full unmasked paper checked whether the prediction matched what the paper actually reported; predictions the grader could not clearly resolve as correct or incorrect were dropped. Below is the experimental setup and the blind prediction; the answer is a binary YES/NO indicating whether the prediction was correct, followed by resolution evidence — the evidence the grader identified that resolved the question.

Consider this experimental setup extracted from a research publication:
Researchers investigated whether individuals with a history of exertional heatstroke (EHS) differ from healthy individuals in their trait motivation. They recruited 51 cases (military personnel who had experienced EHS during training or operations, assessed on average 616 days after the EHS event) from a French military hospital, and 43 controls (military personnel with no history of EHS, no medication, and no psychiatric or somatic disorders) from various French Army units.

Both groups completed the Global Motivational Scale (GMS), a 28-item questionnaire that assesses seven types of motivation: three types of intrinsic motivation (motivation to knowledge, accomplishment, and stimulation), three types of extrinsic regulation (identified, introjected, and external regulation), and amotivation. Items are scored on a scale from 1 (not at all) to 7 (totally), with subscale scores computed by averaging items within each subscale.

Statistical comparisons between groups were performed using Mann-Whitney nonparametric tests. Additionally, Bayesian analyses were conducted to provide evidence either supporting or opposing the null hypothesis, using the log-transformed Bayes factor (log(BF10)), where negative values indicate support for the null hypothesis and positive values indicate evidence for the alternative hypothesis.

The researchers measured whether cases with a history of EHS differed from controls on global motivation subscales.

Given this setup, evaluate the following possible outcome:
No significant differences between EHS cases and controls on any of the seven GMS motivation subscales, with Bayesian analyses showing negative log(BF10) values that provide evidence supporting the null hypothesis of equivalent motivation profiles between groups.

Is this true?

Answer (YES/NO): NO